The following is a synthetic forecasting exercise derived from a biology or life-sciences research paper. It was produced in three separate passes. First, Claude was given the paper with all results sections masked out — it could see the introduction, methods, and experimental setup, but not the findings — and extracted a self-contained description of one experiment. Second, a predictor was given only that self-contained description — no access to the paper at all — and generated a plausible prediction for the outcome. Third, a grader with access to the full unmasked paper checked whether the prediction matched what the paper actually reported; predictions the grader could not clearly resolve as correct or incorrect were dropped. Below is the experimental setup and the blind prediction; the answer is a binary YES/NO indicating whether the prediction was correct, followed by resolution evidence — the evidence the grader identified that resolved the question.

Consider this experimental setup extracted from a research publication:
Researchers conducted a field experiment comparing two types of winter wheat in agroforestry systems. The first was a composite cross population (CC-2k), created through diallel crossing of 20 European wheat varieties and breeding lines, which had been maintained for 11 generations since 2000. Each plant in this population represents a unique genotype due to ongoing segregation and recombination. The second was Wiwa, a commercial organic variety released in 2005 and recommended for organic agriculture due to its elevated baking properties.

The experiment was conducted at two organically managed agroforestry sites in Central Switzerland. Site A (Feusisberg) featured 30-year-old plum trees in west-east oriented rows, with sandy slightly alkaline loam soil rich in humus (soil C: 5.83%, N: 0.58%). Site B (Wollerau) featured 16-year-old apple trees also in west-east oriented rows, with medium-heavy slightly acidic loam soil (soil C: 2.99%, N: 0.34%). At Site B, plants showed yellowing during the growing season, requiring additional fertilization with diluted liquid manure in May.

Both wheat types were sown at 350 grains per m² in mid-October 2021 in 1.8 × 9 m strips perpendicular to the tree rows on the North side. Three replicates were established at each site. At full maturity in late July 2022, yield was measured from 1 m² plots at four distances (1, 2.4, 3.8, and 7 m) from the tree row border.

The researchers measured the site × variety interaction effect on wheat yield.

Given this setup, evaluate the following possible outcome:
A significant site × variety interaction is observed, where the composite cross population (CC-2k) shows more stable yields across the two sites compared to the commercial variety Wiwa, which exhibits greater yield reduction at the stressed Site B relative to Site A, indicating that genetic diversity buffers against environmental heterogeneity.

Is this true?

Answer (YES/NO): YES